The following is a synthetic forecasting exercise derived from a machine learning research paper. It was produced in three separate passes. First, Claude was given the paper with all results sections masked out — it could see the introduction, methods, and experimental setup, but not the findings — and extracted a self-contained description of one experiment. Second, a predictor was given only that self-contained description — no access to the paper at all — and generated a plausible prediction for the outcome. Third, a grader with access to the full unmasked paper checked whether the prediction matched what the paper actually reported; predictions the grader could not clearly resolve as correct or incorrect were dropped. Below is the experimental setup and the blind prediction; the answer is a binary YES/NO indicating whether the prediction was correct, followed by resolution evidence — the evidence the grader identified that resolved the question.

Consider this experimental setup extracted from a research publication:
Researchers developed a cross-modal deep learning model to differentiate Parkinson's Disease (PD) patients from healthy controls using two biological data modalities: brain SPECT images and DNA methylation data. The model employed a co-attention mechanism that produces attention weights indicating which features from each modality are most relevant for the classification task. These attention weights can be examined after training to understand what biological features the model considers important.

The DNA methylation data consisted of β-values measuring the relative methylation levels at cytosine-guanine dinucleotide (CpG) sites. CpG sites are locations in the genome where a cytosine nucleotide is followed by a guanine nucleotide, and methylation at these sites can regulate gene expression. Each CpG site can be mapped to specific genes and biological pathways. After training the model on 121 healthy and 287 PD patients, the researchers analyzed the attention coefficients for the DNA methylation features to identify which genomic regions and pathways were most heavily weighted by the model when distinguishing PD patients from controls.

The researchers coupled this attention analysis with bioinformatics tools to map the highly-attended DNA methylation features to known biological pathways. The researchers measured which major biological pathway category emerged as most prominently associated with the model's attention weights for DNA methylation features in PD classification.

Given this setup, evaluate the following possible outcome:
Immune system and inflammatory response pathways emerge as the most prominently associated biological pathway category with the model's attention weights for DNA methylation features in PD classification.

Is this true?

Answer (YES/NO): YES